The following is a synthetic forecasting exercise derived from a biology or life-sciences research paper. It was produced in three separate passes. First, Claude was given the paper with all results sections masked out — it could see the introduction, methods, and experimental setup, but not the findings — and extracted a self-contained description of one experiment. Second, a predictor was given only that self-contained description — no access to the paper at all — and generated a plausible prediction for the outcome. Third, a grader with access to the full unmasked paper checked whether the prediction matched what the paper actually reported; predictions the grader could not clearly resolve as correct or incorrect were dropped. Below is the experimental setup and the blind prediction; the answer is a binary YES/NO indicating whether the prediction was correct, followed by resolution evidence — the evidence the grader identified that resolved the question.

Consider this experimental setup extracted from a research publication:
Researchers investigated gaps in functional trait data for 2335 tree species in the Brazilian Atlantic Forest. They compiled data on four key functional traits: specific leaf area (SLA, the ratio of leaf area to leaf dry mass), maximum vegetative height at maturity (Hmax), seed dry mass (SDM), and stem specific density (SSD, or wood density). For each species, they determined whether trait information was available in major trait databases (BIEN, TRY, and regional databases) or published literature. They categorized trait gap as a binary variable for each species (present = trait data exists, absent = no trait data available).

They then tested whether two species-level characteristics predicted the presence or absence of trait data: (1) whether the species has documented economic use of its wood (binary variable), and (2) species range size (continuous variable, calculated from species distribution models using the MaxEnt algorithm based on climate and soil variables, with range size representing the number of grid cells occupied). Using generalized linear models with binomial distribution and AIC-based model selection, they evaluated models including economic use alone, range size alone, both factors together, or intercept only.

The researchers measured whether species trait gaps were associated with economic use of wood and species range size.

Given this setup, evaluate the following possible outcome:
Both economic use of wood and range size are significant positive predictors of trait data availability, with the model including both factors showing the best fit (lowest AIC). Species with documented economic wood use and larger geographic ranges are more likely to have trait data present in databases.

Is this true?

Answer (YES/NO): YES